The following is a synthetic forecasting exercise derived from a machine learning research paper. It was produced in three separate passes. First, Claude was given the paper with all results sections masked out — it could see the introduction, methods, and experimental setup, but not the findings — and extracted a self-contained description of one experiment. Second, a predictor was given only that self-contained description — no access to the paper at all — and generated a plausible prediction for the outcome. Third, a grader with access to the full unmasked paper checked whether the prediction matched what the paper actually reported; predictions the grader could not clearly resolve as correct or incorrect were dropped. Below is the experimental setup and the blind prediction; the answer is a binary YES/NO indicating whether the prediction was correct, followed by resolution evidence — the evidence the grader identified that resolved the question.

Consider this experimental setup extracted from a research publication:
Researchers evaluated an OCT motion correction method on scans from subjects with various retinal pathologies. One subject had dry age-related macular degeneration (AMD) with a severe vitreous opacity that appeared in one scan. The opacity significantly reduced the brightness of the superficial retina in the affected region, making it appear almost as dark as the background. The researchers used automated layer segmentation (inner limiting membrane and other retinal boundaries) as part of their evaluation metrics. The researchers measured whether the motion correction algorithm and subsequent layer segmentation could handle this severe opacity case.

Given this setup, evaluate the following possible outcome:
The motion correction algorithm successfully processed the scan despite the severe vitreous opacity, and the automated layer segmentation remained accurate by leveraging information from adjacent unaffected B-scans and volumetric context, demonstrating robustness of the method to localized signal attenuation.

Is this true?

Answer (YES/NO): NO